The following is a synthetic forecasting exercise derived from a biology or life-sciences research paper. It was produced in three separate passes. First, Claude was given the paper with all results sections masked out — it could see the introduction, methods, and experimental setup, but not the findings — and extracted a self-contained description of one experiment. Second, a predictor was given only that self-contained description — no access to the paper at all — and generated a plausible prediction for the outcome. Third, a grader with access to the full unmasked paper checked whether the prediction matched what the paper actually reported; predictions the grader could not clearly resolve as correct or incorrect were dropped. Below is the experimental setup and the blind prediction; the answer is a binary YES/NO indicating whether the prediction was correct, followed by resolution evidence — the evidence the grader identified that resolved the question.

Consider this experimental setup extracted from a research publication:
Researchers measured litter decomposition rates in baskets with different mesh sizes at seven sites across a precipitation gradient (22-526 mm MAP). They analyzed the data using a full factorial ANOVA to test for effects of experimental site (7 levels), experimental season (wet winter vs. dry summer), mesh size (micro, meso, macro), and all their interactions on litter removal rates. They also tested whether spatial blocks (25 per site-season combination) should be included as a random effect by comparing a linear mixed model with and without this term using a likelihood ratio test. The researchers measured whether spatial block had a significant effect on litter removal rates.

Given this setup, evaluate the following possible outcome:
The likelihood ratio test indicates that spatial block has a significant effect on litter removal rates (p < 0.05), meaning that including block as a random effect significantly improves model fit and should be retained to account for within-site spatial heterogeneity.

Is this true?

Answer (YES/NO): NO